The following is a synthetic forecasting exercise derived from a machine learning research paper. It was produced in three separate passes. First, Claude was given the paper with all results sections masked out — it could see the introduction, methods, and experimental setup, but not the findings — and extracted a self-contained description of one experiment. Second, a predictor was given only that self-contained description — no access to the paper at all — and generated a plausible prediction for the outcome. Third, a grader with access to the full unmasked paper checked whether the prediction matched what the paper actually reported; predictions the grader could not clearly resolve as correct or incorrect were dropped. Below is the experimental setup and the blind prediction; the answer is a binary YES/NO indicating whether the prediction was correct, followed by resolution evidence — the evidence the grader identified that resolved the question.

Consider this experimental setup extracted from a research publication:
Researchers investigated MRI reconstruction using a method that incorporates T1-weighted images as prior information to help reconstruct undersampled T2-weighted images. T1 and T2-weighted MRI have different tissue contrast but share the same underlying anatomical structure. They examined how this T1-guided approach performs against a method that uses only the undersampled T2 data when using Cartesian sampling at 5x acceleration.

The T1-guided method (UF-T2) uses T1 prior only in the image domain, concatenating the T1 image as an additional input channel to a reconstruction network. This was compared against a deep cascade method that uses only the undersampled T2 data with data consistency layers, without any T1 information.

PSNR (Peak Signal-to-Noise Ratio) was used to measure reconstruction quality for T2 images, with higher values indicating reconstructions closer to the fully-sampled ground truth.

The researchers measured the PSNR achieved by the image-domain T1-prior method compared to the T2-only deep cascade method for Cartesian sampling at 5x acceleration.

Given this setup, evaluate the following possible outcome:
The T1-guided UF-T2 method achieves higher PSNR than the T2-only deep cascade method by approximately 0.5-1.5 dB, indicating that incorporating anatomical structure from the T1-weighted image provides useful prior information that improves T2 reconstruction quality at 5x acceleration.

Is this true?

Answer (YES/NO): NO